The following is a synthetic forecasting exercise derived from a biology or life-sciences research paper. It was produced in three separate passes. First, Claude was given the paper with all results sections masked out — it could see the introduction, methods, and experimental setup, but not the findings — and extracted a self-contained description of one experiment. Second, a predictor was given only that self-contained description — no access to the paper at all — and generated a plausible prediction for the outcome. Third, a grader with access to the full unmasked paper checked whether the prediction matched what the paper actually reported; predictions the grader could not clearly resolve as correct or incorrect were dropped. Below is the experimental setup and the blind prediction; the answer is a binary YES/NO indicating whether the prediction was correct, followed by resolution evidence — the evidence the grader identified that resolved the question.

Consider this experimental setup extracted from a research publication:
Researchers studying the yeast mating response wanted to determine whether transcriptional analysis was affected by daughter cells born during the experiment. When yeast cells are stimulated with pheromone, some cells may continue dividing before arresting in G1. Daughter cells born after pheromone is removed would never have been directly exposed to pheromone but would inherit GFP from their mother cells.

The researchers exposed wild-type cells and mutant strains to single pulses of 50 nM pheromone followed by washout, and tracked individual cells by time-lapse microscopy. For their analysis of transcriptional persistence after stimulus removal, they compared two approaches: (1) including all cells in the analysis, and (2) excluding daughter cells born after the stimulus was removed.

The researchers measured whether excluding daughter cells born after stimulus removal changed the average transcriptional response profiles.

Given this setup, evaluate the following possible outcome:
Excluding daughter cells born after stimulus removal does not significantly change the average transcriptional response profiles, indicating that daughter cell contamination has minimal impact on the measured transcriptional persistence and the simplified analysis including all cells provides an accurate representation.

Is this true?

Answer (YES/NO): YES